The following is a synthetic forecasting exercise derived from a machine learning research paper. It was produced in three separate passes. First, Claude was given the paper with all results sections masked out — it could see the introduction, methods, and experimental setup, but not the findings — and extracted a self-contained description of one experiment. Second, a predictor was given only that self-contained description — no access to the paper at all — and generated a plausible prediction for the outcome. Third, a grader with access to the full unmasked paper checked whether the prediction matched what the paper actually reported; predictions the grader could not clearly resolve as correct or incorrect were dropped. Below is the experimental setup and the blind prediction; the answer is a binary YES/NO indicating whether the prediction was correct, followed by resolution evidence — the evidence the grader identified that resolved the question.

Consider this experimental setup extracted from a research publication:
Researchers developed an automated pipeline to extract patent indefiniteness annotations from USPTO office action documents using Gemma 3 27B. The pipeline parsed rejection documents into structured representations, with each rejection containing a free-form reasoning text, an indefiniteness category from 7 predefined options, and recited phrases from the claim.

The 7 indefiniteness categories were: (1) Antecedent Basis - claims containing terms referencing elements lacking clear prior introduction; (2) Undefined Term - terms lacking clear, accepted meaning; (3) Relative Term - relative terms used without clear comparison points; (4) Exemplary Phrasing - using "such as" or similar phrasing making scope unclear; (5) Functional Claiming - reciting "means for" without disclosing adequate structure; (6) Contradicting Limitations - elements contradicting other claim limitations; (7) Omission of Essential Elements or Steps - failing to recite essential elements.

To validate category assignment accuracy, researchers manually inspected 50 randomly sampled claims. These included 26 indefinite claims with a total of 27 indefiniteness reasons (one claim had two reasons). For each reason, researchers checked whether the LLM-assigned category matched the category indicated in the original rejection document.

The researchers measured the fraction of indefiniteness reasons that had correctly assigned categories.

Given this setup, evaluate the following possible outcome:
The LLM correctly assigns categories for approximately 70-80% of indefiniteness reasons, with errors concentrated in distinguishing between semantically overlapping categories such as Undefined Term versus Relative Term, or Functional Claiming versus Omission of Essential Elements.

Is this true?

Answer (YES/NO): NO